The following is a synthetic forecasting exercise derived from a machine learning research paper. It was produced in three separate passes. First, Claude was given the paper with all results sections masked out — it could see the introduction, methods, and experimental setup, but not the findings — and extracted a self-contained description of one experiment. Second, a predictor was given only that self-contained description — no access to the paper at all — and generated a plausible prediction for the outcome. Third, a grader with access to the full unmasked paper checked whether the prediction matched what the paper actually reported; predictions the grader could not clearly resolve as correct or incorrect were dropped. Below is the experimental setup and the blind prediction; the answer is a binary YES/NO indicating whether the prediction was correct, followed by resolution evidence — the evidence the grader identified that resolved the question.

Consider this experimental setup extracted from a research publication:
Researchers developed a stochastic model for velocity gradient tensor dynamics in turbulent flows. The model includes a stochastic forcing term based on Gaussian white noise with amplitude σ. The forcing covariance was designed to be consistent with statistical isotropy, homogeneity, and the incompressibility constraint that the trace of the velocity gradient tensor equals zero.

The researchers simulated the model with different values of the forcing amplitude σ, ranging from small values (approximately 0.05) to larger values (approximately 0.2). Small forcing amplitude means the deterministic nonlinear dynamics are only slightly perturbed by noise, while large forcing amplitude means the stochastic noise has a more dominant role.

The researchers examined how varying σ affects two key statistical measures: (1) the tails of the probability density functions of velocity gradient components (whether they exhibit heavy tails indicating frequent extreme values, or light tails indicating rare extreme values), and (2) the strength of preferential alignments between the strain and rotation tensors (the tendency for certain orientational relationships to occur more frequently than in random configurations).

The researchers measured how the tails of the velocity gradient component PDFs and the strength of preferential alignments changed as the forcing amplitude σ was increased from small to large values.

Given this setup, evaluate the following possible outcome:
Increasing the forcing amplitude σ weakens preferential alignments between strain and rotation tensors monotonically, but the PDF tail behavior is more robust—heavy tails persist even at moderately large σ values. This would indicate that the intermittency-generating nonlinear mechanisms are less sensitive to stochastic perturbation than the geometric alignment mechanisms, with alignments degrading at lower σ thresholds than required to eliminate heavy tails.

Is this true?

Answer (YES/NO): NO